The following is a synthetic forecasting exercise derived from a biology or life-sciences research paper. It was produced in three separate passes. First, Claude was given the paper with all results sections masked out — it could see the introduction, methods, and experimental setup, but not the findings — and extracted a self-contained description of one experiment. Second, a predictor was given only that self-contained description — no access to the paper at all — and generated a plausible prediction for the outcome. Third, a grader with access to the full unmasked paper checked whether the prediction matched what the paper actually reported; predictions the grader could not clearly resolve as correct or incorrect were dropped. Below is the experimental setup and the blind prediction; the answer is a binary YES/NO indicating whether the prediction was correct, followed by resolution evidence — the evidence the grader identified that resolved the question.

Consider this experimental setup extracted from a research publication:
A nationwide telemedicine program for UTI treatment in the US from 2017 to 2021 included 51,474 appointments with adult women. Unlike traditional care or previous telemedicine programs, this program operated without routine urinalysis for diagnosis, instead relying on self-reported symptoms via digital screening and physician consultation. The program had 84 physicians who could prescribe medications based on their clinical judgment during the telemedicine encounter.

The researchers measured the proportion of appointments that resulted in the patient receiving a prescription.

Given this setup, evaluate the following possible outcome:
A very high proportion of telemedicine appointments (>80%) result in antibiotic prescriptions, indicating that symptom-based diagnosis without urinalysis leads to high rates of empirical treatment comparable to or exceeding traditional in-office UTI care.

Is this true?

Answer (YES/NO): YES